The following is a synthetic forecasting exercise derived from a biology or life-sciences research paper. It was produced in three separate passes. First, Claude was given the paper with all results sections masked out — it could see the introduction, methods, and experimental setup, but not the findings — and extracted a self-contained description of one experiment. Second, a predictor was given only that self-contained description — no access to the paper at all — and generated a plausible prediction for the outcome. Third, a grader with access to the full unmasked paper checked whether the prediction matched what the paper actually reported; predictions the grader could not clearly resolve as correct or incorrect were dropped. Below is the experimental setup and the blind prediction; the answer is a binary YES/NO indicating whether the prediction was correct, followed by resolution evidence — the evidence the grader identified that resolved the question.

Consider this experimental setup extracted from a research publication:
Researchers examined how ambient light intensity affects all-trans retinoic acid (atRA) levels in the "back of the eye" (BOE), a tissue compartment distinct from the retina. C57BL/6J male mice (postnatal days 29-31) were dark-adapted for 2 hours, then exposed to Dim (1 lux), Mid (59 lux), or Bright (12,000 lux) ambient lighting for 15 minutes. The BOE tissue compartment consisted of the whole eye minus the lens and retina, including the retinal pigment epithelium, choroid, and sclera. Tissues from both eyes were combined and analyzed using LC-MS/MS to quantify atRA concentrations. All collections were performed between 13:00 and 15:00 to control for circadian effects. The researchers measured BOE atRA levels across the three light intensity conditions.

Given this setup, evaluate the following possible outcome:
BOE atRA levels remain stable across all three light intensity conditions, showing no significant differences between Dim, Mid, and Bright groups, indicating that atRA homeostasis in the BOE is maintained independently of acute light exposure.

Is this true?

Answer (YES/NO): NO